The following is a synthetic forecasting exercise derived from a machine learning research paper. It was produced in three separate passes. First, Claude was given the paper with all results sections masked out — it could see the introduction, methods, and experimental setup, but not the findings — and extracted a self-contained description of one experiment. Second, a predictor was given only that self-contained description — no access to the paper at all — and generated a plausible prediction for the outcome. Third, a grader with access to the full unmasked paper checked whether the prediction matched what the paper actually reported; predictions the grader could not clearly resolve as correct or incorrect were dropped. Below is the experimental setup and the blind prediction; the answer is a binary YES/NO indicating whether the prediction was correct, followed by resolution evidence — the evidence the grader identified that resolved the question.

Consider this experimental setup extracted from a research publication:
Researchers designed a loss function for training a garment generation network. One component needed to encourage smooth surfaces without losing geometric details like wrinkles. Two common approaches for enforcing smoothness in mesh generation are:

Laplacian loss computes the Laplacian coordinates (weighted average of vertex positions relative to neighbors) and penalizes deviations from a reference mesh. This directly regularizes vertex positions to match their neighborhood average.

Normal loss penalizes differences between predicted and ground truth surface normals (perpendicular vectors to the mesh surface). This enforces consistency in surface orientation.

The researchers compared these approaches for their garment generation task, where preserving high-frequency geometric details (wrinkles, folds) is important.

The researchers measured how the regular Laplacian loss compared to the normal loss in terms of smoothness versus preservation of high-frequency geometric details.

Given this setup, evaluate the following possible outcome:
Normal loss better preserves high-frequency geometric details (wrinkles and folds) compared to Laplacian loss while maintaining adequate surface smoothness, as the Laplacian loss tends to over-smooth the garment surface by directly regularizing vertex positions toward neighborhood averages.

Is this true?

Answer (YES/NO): YES